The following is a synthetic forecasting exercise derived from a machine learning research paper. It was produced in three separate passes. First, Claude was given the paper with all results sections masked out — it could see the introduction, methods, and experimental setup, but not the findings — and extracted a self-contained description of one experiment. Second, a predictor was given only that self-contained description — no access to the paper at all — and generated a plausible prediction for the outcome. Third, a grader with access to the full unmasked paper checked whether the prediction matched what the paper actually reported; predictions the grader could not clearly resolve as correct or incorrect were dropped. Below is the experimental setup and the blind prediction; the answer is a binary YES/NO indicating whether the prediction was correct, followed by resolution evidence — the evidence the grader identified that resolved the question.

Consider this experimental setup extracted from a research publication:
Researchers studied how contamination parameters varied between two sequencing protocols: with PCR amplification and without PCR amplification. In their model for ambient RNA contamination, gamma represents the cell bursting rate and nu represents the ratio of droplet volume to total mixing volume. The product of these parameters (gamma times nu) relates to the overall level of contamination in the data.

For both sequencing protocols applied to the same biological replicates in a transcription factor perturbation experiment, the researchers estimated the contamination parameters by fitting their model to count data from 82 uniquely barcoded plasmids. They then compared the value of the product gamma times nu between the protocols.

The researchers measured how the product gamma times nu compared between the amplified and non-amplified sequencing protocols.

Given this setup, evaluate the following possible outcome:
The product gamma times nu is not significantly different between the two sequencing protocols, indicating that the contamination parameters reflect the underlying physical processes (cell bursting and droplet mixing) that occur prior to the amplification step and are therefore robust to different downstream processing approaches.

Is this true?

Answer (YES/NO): NO